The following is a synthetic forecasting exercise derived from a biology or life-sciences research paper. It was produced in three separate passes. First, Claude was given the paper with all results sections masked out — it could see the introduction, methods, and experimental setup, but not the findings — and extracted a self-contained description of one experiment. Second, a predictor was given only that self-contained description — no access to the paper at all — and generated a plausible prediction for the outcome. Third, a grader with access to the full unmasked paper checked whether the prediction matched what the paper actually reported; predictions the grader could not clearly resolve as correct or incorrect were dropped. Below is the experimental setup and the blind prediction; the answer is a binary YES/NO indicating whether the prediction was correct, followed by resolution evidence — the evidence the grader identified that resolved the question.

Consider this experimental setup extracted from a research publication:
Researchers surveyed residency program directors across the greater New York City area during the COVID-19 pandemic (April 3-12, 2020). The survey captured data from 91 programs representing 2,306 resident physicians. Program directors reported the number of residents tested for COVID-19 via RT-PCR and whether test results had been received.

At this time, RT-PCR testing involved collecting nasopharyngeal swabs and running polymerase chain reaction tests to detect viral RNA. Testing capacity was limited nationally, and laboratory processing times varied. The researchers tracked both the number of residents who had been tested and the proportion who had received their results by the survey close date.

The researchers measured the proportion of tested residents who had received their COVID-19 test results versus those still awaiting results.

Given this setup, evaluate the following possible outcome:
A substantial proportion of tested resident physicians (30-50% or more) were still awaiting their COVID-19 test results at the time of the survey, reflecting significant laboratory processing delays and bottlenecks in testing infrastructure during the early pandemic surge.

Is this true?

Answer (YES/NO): NO